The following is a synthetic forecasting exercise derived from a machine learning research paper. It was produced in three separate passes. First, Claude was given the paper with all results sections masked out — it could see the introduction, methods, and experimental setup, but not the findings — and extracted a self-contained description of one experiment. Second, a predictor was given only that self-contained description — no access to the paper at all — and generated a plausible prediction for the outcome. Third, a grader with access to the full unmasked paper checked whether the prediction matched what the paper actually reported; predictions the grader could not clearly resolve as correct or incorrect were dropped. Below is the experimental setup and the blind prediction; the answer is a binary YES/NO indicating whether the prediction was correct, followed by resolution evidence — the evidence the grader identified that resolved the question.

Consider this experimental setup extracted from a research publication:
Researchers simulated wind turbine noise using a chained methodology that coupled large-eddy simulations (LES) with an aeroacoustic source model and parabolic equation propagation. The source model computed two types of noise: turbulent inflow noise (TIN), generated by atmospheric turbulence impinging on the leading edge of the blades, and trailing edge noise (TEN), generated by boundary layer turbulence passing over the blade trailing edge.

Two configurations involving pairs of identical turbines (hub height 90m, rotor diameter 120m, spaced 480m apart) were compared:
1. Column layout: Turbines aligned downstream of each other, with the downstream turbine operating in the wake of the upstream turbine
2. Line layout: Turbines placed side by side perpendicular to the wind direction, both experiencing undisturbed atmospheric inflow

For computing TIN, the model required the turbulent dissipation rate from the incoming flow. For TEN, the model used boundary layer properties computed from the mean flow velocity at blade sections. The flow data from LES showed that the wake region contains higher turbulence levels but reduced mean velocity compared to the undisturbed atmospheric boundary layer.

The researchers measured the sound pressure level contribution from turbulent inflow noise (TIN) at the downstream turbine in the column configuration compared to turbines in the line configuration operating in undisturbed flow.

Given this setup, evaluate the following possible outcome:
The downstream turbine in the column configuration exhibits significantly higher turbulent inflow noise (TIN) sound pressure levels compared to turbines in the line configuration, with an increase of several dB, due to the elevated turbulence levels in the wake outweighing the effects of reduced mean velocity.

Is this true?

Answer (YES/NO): NO